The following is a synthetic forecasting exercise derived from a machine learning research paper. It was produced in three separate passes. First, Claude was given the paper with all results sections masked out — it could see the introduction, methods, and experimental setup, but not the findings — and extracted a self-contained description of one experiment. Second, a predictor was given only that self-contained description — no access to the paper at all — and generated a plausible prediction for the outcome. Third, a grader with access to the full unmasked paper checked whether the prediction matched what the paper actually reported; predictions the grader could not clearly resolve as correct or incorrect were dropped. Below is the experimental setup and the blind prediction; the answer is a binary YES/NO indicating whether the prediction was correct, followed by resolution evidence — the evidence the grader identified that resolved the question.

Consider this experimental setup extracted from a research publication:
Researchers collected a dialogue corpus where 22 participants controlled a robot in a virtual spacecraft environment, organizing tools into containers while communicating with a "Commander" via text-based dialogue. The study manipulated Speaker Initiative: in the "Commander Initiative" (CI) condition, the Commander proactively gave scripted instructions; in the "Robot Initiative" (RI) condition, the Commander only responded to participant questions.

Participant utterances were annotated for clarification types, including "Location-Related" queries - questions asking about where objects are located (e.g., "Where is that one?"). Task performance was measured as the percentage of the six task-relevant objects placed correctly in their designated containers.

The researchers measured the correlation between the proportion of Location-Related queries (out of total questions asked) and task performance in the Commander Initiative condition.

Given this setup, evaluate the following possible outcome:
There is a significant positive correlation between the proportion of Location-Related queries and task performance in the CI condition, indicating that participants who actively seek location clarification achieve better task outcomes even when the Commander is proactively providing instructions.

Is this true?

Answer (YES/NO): NO